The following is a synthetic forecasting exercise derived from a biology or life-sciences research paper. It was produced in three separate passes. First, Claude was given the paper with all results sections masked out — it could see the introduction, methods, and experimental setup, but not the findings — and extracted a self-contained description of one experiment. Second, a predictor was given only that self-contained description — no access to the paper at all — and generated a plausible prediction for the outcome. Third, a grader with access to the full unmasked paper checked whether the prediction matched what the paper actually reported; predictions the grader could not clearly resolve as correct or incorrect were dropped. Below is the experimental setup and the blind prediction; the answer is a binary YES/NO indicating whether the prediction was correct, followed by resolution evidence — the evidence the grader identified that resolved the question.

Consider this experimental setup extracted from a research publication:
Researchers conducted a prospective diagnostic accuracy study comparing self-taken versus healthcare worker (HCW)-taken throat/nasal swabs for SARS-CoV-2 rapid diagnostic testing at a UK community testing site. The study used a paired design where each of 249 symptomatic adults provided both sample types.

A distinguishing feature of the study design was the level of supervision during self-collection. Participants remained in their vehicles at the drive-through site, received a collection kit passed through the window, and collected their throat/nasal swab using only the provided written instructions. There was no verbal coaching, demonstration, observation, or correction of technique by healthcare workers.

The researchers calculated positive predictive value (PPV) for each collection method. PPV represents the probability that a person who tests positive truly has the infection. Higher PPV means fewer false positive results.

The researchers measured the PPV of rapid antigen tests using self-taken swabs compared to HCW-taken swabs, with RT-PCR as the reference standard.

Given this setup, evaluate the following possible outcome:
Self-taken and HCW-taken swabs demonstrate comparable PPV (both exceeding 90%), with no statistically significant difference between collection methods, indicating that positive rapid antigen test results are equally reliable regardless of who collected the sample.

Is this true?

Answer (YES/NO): YES